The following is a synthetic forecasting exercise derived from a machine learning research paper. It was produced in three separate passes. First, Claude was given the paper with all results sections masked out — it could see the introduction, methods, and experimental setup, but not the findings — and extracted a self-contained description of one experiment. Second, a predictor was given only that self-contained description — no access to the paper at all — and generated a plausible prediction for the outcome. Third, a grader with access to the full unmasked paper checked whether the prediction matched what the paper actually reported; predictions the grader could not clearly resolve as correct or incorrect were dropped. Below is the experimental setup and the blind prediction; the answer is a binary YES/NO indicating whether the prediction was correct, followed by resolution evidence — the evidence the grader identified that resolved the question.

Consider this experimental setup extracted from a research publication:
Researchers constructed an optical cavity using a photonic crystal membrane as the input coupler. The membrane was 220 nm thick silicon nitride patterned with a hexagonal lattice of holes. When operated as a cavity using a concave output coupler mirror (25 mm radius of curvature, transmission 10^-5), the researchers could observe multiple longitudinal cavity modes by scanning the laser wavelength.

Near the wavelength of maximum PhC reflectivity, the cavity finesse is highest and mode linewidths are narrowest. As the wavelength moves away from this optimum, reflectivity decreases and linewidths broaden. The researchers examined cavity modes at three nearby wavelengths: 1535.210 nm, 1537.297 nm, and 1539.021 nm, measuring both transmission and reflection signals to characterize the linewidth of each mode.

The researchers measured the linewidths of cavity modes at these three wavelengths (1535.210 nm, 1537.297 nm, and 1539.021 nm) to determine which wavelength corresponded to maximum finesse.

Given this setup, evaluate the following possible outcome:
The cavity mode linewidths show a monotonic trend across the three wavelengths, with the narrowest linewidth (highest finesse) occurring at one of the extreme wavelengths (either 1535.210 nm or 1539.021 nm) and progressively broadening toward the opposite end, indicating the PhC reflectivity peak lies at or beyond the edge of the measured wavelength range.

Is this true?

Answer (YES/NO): NO